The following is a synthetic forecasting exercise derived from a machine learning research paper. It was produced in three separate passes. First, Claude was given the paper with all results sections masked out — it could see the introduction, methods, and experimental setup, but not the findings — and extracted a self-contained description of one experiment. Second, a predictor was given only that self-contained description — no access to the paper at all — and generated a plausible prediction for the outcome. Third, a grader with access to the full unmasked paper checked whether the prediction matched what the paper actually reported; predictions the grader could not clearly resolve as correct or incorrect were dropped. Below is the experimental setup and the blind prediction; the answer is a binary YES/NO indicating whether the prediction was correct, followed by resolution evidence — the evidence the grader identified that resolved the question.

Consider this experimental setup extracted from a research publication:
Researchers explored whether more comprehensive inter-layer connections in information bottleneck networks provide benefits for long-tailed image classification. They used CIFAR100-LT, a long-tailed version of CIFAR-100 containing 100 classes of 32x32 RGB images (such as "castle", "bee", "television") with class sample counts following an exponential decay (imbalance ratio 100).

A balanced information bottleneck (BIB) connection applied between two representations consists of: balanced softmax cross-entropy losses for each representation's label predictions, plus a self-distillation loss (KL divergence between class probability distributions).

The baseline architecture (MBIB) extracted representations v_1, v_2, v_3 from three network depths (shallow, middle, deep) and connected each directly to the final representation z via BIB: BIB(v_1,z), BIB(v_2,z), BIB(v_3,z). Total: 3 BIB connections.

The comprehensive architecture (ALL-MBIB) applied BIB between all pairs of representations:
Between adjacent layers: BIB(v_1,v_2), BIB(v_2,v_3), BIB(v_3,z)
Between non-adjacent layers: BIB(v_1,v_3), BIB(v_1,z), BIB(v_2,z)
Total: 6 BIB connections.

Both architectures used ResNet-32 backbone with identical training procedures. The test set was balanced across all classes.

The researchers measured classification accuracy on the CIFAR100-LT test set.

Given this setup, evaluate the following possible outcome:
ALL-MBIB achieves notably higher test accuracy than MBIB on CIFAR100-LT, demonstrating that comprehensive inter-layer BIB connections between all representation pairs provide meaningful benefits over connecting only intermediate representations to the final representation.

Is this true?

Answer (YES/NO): NO